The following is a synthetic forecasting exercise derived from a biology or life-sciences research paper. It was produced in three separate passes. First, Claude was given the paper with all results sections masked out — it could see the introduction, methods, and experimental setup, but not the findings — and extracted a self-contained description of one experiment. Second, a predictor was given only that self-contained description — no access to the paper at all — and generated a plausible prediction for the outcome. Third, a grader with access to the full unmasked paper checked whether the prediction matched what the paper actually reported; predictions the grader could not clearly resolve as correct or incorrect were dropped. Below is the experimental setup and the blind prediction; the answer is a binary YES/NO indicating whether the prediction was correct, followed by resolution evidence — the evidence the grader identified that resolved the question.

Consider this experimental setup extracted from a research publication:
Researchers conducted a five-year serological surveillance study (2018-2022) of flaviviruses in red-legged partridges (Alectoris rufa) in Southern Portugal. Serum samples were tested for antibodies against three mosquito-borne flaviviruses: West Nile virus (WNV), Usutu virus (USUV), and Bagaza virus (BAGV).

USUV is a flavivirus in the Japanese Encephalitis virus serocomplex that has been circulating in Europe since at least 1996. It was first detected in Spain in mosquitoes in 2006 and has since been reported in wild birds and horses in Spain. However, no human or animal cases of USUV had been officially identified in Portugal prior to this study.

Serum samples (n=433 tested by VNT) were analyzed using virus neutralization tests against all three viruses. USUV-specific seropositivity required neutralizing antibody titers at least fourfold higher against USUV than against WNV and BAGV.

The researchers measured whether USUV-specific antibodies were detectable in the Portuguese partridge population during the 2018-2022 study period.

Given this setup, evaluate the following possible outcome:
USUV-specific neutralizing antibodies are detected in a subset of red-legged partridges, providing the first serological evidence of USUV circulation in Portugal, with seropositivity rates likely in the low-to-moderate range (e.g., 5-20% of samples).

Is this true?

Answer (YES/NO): NO